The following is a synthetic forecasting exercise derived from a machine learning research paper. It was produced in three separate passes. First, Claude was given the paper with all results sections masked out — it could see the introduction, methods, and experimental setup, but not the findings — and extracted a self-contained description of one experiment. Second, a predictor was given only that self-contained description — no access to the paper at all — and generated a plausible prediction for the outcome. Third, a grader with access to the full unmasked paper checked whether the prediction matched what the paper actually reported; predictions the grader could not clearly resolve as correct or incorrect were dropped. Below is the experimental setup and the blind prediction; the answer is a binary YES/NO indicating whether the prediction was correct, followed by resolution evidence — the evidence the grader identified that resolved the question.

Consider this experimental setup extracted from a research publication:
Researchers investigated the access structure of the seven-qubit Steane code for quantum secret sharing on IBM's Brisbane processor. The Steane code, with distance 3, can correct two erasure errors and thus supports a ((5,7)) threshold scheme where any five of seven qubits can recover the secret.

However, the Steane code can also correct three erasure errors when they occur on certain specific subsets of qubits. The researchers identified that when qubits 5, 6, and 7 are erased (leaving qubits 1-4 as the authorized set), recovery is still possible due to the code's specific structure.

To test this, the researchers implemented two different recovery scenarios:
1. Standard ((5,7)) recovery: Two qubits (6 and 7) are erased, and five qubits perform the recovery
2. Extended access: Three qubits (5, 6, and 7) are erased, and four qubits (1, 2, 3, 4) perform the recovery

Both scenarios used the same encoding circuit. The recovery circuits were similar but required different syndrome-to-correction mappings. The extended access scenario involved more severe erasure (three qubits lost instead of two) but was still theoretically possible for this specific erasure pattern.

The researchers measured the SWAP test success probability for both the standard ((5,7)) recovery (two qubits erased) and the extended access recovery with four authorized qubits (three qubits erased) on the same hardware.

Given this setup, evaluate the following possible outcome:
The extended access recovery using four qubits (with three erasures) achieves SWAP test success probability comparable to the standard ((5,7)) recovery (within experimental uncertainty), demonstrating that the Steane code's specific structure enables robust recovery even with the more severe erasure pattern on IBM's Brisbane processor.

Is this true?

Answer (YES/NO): NO